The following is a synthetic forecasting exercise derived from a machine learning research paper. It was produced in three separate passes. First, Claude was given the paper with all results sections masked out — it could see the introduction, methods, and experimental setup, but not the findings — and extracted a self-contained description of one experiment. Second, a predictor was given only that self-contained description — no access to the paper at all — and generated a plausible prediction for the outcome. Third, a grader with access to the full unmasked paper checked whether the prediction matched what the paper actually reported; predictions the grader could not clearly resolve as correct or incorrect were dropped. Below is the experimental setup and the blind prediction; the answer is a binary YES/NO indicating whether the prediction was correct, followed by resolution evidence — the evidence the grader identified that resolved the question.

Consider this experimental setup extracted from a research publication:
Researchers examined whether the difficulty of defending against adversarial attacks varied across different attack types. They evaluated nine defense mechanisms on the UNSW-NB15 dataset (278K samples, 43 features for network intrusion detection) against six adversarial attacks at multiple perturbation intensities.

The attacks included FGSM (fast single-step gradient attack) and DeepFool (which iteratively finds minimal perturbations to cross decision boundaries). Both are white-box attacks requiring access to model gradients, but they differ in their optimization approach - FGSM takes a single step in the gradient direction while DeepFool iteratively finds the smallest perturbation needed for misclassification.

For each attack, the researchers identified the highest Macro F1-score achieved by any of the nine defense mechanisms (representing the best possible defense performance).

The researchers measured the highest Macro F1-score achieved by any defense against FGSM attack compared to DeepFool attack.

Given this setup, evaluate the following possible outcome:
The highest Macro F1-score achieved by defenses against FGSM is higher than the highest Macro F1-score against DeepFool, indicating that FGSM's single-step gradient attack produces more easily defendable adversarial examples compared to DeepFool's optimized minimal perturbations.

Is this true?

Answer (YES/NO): YES